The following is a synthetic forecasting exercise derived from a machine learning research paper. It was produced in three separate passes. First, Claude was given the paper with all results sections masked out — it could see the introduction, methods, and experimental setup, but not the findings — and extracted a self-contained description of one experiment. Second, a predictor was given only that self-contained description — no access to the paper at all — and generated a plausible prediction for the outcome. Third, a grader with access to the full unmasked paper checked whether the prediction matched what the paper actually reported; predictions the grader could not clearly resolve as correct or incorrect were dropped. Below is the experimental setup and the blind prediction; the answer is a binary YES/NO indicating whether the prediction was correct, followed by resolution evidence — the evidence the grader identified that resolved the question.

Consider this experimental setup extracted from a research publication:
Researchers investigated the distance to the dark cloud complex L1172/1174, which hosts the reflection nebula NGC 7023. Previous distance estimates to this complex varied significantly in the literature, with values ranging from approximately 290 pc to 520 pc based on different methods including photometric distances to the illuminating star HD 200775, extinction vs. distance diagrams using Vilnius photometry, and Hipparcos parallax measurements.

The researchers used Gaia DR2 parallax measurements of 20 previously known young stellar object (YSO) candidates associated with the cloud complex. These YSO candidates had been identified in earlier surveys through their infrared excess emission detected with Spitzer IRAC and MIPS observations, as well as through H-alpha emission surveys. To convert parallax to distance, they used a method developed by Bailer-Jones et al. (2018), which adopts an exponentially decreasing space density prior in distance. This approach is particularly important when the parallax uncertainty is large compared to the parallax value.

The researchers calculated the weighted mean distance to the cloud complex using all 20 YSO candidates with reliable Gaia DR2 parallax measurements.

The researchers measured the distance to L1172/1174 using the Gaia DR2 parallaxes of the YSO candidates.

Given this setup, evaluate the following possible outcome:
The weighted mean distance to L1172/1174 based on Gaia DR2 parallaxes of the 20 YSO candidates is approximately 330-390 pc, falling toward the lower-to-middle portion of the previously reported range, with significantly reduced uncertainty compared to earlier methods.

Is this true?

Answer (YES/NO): YES